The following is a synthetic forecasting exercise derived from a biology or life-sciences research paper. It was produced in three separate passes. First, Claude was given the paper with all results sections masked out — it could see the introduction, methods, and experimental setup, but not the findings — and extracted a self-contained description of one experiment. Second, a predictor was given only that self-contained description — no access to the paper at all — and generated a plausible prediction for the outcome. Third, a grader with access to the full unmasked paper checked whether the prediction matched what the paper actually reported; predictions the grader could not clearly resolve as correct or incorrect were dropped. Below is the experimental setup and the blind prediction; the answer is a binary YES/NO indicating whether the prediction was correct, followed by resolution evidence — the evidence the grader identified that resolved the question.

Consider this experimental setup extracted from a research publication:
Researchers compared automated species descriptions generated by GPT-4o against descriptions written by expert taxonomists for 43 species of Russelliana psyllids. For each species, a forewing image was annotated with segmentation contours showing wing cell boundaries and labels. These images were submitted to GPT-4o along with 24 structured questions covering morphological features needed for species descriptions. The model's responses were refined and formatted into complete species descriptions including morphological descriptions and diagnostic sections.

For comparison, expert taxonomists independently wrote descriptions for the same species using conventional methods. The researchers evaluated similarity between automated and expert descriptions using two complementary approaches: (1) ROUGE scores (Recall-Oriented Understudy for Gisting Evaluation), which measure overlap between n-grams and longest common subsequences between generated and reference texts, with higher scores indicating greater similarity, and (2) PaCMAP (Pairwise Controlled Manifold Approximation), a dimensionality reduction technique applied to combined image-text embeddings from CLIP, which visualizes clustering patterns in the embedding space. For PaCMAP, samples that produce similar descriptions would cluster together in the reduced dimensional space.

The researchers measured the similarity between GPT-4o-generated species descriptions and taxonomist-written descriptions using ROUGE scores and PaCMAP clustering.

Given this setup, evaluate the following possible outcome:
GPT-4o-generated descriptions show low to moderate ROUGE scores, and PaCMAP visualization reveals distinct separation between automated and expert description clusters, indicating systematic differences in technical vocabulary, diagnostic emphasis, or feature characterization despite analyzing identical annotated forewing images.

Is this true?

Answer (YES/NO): YES